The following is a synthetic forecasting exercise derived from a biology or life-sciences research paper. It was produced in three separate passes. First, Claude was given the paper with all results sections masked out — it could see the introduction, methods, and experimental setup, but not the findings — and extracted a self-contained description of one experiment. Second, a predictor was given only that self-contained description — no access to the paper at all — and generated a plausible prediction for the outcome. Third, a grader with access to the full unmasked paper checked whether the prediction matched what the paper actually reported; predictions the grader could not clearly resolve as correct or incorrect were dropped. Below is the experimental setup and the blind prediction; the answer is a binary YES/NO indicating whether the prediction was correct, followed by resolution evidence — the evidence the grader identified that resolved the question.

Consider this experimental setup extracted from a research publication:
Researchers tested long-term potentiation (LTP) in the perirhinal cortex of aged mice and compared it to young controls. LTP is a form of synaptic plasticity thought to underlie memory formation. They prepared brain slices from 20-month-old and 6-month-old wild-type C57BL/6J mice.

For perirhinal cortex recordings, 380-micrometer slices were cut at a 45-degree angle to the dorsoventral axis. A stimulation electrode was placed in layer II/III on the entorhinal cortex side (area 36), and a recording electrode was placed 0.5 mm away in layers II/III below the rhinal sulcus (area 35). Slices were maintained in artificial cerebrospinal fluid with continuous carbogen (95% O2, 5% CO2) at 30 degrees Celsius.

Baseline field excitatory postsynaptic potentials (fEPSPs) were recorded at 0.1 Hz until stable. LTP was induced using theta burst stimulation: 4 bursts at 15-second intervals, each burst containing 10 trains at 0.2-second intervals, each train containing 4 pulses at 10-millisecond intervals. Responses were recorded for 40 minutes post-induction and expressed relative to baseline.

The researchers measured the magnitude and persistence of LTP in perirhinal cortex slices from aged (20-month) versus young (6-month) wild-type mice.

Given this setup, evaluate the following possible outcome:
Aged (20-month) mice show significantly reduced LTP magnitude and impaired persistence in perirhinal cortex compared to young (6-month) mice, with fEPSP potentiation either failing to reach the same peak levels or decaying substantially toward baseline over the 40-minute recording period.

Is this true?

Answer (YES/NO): YES